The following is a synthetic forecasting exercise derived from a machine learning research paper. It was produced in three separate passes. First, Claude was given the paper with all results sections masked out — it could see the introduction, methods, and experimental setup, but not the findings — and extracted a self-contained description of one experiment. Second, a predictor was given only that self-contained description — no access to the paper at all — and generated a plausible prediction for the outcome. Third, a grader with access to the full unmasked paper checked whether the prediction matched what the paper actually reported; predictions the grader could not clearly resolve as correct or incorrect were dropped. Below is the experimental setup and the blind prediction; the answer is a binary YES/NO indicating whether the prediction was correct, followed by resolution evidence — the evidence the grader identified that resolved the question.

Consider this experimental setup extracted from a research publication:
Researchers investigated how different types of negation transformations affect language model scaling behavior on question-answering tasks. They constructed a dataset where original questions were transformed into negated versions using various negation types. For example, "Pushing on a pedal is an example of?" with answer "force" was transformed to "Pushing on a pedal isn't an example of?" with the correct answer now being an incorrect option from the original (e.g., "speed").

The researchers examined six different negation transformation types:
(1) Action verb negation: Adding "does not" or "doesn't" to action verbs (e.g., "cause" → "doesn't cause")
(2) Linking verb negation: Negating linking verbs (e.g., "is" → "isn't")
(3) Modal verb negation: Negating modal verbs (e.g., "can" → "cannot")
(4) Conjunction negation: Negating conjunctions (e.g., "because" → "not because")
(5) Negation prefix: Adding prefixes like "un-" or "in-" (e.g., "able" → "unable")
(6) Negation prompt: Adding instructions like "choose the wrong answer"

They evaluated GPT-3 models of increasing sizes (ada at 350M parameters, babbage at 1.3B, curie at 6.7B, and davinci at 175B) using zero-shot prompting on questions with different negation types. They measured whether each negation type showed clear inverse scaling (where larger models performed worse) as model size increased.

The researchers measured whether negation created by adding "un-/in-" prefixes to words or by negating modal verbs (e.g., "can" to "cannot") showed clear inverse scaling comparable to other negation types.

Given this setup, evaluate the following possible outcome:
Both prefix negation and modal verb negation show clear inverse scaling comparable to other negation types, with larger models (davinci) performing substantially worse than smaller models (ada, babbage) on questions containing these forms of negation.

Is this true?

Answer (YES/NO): NO